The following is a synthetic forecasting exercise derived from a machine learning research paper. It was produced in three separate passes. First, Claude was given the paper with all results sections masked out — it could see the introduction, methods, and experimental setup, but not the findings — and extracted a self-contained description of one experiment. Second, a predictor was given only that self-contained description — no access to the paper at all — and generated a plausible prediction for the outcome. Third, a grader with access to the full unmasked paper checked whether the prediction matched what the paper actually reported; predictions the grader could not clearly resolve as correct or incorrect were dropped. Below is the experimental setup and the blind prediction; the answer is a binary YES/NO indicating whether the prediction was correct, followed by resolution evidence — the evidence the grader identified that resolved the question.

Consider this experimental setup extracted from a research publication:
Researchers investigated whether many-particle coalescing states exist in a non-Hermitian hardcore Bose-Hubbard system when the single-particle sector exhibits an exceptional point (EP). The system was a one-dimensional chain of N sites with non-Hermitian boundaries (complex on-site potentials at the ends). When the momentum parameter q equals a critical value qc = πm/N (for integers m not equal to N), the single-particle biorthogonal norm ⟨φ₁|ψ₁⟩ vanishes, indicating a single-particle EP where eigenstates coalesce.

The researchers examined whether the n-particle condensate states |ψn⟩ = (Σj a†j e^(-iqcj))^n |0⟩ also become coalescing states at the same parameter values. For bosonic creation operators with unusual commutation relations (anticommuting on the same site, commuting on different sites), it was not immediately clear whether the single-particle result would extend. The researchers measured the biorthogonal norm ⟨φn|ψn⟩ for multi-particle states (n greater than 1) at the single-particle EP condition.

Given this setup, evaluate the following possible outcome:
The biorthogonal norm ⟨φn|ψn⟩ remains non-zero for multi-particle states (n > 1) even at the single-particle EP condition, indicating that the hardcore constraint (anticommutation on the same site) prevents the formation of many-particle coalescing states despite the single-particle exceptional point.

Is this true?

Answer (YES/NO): NO